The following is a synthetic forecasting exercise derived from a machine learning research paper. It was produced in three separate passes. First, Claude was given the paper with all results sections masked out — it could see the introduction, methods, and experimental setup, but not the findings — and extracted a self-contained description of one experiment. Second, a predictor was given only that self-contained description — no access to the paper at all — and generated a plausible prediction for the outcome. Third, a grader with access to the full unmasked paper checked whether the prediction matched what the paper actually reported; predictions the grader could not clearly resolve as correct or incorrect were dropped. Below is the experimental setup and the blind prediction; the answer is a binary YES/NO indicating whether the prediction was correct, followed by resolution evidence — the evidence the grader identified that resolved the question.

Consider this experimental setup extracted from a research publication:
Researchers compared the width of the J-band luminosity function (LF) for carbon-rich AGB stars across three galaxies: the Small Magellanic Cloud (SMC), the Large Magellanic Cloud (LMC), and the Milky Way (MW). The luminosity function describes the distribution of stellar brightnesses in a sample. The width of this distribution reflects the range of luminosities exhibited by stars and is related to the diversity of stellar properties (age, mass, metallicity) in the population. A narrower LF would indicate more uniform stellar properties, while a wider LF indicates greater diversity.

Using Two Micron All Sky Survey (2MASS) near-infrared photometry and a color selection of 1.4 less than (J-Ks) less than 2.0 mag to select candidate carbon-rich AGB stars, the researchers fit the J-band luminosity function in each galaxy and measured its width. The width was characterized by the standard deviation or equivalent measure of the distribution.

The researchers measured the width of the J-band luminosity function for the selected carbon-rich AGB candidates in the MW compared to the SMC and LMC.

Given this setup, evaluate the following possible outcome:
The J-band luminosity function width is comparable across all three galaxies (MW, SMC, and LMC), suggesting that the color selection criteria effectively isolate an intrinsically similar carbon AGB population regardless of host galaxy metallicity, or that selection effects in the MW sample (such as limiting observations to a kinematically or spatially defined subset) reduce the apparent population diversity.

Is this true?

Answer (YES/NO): NO